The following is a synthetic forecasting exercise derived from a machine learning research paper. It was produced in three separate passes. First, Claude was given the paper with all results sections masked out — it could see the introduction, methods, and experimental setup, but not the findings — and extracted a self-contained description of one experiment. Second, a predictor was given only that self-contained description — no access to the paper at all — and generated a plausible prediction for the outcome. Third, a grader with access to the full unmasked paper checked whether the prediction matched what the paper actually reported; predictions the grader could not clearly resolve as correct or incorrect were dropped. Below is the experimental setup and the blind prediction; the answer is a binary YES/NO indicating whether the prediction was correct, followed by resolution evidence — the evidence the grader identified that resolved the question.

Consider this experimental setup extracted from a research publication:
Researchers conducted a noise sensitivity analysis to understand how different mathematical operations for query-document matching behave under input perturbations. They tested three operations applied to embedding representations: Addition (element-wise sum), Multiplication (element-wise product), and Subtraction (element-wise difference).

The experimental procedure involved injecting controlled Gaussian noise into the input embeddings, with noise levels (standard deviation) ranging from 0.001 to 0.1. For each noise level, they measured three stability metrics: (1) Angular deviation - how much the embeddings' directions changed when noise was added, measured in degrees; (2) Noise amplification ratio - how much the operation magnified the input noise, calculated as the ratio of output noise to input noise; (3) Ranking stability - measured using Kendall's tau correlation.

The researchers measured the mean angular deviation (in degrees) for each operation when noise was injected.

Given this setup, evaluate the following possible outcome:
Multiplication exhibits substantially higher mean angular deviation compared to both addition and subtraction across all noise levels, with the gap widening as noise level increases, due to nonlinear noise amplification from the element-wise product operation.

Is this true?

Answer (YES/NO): NO